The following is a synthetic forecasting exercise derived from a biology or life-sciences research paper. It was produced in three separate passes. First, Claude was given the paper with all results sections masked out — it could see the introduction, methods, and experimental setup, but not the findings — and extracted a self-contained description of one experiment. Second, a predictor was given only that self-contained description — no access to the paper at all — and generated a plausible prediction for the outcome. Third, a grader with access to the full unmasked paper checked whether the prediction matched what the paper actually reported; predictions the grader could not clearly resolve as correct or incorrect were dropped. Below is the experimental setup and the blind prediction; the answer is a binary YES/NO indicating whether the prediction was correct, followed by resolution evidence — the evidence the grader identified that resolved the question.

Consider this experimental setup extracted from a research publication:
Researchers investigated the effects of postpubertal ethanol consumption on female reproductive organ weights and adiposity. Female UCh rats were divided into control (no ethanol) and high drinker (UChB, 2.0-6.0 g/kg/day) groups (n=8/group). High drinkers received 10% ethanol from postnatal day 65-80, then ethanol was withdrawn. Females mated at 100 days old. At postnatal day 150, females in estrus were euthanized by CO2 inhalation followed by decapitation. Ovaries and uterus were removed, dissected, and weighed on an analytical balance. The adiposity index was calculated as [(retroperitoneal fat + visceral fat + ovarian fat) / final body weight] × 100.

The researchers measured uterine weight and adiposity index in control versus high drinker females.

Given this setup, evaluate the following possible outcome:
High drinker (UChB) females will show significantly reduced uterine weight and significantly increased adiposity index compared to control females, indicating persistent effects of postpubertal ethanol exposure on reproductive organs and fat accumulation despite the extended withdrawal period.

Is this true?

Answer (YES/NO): NO